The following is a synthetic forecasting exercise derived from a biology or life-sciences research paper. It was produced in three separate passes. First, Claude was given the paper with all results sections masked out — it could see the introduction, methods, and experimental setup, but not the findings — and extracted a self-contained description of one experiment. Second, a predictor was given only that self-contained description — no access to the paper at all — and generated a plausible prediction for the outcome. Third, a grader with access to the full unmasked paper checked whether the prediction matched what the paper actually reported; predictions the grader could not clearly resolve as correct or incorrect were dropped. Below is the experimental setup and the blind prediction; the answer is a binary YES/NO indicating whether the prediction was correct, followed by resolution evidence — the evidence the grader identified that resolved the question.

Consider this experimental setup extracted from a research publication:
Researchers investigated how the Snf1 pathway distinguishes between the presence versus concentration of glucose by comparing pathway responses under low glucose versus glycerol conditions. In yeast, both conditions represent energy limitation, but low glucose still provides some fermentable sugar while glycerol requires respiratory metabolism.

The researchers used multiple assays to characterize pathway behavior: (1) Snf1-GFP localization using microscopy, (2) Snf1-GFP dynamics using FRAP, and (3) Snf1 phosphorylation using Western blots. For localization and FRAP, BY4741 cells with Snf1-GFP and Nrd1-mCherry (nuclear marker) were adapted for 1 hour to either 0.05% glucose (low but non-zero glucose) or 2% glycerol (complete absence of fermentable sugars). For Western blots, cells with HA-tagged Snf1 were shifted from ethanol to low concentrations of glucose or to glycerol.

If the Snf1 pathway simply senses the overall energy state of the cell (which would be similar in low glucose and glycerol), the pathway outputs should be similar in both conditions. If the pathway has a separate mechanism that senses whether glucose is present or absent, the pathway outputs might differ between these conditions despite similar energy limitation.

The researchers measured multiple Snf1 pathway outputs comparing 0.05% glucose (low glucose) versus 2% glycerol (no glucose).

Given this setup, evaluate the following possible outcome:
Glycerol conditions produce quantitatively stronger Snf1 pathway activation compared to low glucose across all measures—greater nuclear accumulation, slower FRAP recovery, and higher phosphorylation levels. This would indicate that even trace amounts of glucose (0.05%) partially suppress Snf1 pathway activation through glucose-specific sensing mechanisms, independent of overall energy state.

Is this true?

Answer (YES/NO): YES